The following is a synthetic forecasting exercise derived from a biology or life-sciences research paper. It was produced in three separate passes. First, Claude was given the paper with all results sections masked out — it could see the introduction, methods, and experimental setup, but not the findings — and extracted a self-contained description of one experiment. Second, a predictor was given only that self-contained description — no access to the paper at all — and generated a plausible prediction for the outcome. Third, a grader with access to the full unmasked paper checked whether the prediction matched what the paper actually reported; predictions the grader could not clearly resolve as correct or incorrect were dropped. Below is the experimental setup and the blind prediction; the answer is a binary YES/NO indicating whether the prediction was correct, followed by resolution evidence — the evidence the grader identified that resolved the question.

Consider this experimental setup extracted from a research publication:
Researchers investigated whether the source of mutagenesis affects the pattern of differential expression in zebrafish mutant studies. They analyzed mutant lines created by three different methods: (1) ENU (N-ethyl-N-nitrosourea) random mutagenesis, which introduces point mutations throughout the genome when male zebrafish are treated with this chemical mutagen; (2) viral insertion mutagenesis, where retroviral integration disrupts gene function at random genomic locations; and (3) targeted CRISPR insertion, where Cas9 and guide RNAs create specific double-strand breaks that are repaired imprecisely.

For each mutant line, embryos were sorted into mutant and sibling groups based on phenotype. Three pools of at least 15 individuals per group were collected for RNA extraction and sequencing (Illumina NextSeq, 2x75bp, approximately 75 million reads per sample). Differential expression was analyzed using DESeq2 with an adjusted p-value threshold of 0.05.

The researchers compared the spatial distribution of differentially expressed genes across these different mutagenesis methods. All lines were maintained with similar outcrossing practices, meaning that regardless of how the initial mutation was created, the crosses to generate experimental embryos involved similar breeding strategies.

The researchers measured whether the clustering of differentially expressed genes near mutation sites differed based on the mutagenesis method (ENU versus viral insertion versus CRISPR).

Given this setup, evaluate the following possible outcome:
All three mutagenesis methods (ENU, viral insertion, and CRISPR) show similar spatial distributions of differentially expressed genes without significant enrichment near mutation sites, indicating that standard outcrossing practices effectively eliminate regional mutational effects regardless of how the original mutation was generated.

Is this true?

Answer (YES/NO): NO